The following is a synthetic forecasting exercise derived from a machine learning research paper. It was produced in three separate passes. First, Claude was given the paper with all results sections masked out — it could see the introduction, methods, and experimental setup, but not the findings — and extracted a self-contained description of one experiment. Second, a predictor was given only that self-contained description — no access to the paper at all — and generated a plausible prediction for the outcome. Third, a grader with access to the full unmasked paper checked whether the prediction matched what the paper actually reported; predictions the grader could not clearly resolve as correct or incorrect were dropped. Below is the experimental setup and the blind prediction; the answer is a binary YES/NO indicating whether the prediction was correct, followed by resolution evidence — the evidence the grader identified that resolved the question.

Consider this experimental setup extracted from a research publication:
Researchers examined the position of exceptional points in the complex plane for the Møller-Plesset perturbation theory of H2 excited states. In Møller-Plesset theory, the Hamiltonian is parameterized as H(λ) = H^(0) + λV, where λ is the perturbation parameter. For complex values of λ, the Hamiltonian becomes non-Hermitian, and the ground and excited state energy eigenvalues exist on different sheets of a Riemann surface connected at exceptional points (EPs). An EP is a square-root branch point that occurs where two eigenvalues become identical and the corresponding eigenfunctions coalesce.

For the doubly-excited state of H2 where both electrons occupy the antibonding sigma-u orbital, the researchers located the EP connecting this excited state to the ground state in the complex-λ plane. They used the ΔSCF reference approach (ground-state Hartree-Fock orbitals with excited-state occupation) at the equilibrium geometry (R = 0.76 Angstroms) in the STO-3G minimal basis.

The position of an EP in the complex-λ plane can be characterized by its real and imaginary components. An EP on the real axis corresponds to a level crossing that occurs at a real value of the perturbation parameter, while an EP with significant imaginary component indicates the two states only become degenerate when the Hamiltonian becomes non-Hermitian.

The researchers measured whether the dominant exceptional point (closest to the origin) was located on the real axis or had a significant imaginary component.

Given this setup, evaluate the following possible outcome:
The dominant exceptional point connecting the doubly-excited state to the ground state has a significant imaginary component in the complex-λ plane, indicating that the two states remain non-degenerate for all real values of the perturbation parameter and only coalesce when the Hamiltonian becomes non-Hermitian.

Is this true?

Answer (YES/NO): YES